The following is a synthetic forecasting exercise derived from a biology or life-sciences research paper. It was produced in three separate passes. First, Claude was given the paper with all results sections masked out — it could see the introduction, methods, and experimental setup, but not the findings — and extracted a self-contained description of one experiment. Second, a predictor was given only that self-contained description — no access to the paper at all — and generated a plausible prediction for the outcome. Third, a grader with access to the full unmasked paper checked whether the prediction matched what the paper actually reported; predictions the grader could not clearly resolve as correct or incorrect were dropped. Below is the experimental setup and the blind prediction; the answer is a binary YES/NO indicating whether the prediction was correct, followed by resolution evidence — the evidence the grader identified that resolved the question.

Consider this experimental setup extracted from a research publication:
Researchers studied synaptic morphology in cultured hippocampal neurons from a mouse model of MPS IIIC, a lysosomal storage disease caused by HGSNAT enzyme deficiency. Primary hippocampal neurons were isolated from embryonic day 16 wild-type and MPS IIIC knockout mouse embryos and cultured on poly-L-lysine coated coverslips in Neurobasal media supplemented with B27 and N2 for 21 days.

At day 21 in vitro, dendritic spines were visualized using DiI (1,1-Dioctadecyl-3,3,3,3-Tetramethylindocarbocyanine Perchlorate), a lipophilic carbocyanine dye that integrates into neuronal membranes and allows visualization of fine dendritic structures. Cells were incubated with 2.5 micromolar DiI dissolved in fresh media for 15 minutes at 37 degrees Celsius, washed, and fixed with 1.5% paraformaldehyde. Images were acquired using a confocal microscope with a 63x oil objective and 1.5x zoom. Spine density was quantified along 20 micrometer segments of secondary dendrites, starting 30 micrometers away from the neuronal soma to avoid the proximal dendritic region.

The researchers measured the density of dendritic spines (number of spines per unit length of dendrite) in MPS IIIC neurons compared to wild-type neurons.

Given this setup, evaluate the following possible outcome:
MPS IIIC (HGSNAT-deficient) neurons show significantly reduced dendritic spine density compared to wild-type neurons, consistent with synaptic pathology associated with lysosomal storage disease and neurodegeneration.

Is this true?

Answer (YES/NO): NO